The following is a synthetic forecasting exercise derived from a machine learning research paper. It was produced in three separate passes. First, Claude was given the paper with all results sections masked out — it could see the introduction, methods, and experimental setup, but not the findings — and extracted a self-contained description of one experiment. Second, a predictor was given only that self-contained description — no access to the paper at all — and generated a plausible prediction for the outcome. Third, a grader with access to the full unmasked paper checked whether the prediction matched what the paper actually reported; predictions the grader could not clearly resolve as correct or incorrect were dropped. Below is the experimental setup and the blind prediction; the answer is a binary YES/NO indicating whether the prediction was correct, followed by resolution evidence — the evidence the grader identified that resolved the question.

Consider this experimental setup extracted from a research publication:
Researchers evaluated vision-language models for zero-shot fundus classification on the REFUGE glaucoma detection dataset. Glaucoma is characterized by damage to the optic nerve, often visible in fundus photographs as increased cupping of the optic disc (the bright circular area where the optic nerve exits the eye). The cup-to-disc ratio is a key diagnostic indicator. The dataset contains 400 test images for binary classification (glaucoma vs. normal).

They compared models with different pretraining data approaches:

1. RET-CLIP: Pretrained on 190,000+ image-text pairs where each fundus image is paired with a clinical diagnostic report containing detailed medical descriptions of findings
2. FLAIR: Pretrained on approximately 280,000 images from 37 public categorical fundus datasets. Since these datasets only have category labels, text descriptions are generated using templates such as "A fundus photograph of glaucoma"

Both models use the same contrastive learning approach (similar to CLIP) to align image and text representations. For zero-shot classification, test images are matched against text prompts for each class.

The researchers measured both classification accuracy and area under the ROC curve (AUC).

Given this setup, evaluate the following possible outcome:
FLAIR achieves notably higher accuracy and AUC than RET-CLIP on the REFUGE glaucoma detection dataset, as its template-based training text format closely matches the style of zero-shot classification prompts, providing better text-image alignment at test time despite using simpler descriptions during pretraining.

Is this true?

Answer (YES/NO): NO